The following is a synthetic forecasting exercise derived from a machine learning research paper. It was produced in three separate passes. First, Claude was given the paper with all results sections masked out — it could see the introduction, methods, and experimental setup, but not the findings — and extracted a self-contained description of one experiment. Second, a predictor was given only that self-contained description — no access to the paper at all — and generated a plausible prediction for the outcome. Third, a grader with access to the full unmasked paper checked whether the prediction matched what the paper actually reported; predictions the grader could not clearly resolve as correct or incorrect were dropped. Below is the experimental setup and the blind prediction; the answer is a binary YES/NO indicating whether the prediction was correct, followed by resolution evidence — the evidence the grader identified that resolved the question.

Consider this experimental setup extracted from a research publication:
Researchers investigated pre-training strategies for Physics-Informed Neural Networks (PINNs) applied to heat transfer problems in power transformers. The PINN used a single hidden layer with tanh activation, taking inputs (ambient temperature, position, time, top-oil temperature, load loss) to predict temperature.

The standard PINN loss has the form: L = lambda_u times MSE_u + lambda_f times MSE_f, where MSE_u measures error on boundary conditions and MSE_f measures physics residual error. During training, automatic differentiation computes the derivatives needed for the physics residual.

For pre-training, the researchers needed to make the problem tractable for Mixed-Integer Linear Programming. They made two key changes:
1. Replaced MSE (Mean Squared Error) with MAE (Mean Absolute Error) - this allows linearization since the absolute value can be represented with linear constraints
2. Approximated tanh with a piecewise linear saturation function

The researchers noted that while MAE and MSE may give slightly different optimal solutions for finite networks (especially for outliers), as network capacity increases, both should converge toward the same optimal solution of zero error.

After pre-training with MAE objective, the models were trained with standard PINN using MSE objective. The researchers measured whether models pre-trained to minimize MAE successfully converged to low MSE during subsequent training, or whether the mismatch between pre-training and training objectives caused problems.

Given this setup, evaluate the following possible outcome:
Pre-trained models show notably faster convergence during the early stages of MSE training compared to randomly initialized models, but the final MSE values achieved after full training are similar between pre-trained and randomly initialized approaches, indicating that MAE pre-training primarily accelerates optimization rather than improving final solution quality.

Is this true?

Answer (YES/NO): NO